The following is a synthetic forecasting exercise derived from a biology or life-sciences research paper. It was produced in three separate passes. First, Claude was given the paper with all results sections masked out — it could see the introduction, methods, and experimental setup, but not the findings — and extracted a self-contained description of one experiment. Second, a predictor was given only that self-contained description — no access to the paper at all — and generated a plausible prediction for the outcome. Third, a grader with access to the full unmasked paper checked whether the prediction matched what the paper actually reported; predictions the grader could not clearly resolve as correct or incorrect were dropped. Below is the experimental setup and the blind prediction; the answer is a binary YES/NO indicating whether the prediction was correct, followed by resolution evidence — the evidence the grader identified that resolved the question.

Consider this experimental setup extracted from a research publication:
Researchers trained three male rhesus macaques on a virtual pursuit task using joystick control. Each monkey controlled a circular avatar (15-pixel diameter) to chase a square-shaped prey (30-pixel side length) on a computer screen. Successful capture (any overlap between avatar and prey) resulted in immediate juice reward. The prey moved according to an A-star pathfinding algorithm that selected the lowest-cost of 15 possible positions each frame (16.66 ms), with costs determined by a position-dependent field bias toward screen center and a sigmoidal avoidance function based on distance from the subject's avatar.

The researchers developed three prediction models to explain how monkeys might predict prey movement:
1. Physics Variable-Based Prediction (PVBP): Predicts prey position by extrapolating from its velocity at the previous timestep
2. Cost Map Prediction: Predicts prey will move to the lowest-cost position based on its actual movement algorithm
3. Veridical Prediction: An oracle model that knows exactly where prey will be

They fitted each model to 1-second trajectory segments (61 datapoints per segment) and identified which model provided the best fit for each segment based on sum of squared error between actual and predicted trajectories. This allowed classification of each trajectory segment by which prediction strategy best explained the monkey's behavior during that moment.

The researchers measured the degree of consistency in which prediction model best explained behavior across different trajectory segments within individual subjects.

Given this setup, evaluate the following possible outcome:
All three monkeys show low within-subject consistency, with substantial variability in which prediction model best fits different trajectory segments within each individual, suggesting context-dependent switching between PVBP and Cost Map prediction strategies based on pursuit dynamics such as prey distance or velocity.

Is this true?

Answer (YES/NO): NO